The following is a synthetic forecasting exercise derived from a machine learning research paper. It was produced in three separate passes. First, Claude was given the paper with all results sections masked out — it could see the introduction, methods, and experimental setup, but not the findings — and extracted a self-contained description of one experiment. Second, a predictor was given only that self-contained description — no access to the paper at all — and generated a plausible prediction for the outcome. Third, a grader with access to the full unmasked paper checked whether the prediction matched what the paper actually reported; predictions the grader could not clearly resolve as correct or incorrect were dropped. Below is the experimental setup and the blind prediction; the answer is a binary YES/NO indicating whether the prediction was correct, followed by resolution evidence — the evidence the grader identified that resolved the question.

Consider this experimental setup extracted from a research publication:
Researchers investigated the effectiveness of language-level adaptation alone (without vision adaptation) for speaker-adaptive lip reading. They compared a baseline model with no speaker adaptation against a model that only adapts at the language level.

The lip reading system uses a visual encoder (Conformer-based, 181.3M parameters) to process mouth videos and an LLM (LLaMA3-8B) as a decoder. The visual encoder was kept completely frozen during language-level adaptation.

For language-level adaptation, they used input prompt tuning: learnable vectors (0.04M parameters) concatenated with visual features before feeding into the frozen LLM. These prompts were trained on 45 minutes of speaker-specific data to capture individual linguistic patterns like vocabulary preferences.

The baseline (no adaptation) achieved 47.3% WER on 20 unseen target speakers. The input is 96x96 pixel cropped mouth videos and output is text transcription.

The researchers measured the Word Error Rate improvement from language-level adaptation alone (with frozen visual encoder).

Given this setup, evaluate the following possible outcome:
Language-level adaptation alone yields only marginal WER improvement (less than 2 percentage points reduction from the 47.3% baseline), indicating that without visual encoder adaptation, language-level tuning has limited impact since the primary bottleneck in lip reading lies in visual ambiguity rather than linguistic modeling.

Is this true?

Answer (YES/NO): NO